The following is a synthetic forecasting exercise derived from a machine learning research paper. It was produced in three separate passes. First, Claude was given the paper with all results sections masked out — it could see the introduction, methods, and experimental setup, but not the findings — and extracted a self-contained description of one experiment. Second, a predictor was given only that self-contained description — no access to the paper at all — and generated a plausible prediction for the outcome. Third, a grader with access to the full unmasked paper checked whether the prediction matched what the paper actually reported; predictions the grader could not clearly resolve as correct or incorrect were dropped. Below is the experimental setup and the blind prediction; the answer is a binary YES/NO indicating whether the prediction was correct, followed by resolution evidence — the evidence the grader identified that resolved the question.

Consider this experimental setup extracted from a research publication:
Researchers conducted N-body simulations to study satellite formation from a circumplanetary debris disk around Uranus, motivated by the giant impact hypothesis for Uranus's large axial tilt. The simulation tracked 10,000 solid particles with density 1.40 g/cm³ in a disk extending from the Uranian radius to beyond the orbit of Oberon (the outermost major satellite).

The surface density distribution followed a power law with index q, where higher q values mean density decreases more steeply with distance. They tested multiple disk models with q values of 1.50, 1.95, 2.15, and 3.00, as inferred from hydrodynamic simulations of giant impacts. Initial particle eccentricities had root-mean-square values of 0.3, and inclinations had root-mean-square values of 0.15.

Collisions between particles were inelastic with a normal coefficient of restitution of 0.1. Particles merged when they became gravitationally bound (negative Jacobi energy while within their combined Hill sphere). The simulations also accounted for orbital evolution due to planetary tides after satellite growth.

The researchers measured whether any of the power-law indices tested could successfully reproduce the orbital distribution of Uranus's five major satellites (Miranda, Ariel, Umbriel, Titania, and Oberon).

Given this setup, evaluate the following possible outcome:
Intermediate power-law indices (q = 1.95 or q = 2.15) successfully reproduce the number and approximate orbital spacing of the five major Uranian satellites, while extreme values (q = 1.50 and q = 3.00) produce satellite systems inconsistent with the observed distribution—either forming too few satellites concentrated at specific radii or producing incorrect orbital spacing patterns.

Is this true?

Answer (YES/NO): NO